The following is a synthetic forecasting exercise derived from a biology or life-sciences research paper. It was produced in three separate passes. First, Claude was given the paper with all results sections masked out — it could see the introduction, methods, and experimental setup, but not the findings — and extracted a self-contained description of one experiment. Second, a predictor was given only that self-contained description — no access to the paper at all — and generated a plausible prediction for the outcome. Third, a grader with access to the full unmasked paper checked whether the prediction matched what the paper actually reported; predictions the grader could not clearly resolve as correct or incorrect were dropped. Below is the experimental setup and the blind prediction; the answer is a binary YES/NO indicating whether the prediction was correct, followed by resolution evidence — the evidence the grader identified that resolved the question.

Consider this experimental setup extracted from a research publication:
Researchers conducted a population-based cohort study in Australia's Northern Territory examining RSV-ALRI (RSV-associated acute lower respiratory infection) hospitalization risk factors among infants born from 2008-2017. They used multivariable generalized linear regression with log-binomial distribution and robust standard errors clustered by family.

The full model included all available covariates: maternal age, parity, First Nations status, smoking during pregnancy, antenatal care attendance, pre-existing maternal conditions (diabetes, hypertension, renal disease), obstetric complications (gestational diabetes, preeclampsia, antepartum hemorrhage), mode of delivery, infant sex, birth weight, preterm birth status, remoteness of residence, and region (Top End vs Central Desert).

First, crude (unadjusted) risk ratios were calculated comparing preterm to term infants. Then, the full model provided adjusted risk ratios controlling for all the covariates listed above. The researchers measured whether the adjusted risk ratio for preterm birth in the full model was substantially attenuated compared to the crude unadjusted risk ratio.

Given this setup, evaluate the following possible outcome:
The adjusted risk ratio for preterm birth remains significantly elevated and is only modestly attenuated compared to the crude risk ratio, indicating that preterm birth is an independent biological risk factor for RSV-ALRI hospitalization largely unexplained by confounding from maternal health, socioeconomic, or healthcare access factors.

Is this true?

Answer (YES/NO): NO